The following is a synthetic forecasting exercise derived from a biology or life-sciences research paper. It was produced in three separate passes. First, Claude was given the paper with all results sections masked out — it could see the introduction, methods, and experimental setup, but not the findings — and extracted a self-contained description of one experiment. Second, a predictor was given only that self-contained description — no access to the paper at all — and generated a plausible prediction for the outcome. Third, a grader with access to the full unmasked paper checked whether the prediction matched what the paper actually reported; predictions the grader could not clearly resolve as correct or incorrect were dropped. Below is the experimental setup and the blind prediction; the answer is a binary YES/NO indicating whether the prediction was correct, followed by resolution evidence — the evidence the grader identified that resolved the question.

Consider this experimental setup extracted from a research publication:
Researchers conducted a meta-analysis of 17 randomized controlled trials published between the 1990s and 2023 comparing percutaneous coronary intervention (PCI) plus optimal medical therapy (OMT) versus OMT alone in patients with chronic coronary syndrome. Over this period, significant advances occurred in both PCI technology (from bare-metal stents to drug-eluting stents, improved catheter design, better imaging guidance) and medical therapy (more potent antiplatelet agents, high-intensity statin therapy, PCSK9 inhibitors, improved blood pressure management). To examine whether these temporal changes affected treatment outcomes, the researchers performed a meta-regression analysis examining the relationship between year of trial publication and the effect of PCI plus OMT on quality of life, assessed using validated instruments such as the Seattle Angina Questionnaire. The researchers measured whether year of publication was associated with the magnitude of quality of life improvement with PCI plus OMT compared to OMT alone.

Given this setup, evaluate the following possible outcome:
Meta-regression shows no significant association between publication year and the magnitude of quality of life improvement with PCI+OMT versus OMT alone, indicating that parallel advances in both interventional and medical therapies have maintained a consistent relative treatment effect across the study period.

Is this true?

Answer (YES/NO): YES